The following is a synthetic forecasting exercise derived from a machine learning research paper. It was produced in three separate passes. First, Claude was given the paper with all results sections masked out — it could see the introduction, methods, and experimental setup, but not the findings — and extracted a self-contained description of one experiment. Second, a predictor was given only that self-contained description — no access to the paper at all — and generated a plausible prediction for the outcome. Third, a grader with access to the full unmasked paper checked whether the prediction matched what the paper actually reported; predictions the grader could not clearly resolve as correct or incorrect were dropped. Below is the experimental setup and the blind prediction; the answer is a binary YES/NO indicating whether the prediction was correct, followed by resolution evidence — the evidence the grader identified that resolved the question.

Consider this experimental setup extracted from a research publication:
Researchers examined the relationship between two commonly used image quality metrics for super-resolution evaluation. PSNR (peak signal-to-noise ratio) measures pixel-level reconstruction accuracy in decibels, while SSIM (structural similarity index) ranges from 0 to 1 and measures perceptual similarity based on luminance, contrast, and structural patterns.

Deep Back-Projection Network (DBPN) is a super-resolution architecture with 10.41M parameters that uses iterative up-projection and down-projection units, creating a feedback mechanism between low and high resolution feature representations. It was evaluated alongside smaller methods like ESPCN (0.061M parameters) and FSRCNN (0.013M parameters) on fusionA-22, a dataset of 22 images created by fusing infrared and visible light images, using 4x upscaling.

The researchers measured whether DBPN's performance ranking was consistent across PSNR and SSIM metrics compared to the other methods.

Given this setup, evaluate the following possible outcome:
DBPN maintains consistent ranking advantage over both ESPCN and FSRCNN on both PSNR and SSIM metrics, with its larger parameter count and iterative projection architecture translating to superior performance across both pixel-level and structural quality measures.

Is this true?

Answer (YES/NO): NO